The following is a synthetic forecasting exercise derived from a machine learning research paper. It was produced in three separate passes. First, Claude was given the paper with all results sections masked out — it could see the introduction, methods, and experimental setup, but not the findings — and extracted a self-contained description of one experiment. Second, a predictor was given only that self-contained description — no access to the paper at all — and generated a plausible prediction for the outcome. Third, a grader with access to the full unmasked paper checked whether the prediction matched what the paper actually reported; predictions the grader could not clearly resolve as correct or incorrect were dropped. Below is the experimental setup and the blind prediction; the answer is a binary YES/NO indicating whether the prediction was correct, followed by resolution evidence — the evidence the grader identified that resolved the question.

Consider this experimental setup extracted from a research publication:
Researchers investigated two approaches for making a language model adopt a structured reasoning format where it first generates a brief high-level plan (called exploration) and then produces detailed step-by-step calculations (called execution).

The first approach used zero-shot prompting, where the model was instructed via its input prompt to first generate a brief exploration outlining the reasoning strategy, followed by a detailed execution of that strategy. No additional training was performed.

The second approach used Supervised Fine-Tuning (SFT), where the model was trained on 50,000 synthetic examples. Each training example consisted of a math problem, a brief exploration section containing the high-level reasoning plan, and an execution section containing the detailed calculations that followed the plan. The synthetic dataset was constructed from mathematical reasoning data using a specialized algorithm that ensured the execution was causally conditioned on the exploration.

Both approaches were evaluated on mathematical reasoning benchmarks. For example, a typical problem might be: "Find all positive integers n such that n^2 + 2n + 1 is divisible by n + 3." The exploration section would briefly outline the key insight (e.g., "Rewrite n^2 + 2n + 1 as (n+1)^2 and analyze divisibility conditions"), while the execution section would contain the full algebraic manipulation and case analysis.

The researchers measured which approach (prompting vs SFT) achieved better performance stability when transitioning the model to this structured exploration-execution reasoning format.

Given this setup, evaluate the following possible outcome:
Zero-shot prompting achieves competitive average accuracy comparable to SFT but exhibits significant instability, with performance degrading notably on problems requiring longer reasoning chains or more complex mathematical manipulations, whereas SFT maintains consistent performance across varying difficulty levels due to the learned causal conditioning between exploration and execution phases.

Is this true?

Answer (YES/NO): NO